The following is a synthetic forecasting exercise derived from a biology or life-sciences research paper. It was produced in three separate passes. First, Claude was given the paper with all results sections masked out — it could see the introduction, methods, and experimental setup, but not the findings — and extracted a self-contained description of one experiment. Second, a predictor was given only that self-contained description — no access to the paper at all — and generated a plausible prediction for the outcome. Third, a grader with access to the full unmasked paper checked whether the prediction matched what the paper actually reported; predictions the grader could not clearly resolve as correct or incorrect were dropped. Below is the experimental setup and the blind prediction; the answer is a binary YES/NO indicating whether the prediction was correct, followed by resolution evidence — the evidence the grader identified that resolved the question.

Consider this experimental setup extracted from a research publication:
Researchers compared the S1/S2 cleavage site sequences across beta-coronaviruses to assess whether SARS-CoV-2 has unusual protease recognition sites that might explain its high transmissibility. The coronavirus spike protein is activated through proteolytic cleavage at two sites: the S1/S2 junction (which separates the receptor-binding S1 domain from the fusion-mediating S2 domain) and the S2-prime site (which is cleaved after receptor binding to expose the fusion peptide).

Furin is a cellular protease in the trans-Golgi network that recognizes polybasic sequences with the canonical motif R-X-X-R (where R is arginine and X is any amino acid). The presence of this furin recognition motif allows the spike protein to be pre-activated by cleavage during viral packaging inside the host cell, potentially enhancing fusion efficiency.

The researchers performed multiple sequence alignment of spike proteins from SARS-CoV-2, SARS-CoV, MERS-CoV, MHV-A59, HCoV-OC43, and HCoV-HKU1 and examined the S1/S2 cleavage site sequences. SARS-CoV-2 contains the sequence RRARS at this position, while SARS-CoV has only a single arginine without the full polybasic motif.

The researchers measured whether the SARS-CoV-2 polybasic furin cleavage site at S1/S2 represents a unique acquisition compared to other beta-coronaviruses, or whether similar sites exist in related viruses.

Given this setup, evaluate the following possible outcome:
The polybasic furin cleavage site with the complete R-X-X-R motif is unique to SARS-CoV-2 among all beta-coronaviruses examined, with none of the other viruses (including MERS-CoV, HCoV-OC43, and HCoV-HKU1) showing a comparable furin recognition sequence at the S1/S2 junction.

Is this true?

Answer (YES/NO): NO